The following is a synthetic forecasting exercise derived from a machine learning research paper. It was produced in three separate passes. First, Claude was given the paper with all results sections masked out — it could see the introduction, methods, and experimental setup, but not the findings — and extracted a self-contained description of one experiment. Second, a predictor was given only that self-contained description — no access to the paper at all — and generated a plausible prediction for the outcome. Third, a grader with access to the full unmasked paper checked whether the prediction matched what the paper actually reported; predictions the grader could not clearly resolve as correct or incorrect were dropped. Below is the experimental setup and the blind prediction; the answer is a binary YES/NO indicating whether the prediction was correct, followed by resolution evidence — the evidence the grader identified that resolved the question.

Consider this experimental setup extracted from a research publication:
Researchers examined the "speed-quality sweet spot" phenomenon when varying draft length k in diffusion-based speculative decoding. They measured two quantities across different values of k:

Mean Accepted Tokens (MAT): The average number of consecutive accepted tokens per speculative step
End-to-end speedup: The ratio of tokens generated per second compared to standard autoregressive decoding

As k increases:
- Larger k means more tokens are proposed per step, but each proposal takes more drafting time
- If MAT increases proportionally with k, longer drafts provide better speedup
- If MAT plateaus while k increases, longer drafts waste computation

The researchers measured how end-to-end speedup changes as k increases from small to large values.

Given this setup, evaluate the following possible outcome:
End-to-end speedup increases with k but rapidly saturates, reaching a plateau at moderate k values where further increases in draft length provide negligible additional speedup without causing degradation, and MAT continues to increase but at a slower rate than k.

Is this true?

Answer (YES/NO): NO